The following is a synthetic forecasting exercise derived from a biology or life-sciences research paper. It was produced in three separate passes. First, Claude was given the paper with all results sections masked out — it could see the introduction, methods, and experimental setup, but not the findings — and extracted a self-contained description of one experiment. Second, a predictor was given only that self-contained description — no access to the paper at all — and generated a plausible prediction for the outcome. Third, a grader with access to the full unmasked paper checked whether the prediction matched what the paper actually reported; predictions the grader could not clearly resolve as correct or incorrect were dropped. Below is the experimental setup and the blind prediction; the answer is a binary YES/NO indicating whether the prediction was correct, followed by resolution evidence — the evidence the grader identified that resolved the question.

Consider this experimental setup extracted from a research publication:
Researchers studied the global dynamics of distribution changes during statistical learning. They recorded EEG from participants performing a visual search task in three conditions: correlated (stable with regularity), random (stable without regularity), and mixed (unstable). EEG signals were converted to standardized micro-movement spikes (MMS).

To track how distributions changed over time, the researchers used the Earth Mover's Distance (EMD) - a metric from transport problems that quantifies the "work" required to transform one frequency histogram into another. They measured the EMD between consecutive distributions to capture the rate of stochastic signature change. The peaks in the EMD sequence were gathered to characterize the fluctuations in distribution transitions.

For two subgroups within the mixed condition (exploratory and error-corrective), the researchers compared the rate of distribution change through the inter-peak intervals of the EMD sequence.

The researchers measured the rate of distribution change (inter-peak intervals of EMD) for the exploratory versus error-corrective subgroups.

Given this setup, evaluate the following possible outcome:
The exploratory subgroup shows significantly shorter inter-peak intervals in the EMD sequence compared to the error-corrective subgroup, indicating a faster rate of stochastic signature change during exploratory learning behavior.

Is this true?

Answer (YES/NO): NO